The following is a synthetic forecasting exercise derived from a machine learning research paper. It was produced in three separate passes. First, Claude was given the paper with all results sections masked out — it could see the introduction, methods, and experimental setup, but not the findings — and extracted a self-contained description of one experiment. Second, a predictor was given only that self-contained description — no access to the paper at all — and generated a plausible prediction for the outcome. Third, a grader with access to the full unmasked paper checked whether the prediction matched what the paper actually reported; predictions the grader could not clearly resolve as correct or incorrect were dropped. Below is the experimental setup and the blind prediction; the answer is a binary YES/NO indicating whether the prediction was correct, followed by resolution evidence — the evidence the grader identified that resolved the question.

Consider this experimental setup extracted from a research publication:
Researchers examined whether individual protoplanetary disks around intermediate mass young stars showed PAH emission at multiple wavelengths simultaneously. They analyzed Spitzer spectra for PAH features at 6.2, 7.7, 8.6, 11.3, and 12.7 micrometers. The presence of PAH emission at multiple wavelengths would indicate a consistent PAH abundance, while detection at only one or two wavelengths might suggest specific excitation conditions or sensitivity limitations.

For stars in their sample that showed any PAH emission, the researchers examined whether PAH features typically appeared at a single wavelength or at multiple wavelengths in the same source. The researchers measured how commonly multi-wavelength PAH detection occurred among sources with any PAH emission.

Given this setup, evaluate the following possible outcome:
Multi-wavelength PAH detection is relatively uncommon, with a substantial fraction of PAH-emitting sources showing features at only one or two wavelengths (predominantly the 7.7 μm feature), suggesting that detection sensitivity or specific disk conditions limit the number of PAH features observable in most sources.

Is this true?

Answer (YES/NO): NO